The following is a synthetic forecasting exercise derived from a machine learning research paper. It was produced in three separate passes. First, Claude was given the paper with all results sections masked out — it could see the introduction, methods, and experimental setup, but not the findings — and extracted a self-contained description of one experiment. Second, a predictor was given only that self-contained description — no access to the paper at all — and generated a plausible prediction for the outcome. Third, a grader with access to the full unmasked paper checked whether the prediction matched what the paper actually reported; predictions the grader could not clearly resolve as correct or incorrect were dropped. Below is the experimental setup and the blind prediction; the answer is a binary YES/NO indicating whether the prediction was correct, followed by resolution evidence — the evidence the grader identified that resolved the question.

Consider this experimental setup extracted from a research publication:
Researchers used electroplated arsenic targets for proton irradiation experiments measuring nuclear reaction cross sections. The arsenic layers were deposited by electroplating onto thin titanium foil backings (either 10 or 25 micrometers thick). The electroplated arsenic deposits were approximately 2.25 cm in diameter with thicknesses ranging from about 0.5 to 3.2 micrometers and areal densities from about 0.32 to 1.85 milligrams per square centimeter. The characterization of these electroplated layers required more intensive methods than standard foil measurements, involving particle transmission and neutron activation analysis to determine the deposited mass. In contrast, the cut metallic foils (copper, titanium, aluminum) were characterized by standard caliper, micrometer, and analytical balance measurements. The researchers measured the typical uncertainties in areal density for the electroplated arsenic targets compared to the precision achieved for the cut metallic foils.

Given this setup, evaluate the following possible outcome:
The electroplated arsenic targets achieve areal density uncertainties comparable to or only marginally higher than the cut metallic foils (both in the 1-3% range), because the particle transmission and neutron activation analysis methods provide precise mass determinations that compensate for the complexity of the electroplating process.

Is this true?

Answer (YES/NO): NO